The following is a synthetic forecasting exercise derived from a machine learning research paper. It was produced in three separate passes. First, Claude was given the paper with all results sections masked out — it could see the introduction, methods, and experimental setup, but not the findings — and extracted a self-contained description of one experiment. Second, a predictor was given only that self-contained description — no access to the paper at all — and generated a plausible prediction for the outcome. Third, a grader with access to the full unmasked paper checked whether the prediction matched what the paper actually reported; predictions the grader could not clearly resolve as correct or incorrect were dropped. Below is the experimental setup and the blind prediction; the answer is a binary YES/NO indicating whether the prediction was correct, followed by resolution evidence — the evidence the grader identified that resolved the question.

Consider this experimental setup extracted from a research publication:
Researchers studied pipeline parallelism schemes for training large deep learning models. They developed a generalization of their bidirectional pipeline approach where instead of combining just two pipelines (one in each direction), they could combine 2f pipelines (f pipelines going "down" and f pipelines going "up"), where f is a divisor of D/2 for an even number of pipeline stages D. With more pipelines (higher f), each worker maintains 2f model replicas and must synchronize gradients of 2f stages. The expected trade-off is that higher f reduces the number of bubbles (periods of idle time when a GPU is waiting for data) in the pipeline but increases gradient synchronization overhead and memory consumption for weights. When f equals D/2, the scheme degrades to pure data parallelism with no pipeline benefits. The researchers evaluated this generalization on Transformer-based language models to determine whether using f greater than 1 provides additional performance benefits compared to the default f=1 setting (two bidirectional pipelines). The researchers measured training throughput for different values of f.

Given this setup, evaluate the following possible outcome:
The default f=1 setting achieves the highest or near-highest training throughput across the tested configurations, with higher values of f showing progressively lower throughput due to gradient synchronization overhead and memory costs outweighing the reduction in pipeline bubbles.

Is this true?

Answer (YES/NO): NO